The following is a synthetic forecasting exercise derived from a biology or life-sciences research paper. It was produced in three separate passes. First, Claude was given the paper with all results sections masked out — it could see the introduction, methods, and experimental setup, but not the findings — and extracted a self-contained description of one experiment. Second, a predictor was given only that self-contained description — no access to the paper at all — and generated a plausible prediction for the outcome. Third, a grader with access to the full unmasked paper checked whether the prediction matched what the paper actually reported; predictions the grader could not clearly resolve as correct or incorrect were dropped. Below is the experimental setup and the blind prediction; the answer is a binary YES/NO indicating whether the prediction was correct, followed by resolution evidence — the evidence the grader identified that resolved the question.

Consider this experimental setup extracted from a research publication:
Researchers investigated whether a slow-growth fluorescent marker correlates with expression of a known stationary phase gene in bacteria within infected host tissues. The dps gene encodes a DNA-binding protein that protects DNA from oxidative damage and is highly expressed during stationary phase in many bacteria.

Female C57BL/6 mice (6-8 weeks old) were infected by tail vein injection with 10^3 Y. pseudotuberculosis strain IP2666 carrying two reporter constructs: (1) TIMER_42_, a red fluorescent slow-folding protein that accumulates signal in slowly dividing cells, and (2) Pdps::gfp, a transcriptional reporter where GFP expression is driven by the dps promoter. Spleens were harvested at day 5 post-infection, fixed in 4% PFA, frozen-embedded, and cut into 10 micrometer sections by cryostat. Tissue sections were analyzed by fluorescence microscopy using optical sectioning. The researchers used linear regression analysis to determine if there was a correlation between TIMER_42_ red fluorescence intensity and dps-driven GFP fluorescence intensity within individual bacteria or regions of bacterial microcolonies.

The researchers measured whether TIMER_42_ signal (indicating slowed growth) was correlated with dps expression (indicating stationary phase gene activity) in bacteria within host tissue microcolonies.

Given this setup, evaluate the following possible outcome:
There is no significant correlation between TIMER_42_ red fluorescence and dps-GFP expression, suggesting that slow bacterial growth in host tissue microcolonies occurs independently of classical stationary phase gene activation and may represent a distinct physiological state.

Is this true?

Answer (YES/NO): NO